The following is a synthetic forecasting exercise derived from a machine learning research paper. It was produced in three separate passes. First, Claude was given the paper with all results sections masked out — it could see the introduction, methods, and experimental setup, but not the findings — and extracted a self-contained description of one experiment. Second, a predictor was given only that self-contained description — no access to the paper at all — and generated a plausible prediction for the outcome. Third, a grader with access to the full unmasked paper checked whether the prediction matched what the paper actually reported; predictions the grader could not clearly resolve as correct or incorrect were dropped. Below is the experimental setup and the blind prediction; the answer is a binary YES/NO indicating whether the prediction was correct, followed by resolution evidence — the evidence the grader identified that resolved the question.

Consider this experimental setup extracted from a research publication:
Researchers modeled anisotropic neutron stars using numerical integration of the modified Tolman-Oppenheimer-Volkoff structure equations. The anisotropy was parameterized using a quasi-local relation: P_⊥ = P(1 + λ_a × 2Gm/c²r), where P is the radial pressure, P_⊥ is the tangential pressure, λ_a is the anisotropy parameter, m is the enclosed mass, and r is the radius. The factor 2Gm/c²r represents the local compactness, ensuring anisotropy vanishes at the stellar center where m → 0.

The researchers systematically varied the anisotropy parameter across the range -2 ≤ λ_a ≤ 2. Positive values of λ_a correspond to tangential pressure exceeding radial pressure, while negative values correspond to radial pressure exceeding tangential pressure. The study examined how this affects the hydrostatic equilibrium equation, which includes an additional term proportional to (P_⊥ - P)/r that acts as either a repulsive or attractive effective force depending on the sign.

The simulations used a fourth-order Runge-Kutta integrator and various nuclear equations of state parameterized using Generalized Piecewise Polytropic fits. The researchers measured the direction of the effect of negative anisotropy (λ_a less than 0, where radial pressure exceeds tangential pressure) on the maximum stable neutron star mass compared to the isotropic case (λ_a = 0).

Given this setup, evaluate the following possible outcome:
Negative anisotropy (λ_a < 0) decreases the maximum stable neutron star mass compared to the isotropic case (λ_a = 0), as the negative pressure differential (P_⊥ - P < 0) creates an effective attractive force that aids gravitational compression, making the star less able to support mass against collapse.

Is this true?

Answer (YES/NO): YES